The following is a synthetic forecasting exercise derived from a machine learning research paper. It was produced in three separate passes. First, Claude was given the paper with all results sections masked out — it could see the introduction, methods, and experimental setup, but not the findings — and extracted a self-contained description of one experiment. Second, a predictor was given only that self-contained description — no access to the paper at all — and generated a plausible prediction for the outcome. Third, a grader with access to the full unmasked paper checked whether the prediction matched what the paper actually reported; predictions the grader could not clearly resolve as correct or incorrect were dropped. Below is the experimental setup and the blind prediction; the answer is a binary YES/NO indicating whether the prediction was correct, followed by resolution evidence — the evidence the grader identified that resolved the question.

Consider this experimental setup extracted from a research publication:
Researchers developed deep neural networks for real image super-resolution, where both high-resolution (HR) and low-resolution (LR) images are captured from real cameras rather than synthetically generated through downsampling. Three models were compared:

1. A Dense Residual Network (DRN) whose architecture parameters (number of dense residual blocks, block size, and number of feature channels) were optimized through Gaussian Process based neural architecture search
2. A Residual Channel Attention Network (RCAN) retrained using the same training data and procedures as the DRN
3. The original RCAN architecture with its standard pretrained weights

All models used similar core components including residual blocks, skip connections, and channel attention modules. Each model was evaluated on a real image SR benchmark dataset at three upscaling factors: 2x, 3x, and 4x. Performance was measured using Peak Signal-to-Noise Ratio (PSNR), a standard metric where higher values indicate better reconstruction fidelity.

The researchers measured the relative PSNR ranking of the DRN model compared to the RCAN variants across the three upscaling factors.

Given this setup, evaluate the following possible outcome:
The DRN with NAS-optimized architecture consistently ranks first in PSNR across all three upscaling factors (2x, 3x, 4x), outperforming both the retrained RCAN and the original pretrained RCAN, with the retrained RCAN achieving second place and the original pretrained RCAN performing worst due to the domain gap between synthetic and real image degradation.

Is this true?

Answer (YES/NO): NO